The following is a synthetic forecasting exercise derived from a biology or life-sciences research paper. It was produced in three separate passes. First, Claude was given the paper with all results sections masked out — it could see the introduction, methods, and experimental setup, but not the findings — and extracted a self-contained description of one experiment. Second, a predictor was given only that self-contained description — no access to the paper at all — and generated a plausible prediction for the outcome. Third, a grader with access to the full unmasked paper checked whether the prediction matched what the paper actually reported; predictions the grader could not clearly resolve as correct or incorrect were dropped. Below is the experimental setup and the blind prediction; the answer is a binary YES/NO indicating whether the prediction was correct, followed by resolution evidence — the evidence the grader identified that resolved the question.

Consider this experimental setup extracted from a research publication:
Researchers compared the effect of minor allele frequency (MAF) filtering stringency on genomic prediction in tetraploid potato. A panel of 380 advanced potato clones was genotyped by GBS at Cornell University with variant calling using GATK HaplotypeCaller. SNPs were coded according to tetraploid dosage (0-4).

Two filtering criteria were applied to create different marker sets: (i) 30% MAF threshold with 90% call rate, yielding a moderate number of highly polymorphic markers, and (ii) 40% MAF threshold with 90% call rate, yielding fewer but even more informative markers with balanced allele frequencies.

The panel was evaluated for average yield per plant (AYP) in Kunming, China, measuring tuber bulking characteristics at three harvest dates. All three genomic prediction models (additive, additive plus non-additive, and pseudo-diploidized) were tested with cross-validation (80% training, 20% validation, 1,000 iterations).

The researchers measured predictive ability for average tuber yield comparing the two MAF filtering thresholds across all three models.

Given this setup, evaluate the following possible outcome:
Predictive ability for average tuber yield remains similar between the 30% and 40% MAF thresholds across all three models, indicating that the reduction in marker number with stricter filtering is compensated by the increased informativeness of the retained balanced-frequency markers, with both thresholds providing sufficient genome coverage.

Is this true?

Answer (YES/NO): YES